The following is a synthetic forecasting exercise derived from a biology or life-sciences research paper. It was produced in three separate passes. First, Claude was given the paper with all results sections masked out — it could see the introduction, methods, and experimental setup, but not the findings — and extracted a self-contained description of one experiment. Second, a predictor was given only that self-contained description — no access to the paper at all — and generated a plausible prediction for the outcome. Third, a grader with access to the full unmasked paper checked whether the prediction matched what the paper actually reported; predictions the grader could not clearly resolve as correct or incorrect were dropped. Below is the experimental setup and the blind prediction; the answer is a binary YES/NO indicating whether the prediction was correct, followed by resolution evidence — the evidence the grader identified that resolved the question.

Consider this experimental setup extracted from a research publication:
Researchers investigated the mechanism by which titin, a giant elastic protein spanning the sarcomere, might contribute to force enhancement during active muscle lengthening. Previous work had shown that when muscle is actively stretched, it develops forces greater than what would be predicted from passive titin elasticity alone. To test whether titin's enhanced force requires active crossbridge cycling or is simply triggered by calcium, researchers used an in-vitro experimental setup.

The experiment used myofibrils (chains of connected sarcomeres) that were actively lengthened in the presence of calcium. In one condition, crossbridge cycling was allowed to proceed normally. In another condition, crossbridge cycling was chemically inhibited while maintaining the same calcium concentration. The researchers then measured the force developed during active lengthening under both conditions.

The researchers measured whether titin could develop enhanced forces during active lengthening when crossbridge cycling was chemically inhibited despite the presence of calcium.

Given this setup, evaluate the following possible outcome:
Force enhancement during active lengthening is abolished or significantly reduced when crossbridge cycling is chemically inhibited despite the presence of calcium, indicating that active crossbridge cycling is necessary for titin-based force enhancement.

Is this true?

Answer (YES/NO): YES